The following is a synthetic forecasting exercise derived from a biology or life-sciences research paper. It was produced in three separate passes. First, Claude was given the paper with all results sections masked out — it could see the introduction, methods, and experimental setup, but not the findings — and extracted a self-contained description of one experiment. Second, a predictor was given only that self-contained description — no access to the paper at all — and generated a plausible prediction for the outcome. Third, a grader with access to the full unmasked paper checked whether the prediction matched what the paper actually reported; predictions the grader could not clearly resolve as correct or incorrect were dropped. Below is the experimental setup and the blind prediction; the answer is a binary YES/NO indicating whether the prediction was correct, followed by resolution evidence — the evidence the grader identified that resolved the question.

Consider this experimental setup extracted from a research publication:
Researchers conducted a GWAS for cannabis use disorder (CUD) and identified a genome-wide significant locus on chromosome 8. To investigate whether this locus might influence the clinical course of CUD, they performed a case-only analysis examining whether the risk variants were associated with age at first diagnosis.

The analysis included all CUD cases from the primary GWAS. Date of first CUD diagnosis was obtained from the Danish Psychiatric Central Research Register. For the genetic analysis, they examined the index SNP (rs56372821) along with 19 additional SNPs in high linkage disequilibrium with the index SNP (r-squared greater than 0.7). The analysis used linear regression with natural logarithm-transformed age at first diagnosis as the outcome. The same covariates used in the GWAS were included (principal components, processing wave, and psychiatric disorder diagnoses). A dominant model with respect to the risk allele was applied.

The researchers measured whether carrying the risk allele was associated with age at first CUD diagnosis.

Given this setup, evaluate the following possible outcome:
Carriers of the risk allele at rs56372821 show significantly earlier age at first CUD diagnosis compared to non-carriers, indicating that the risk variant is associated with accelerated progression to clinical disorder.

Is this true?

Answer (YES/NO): YES